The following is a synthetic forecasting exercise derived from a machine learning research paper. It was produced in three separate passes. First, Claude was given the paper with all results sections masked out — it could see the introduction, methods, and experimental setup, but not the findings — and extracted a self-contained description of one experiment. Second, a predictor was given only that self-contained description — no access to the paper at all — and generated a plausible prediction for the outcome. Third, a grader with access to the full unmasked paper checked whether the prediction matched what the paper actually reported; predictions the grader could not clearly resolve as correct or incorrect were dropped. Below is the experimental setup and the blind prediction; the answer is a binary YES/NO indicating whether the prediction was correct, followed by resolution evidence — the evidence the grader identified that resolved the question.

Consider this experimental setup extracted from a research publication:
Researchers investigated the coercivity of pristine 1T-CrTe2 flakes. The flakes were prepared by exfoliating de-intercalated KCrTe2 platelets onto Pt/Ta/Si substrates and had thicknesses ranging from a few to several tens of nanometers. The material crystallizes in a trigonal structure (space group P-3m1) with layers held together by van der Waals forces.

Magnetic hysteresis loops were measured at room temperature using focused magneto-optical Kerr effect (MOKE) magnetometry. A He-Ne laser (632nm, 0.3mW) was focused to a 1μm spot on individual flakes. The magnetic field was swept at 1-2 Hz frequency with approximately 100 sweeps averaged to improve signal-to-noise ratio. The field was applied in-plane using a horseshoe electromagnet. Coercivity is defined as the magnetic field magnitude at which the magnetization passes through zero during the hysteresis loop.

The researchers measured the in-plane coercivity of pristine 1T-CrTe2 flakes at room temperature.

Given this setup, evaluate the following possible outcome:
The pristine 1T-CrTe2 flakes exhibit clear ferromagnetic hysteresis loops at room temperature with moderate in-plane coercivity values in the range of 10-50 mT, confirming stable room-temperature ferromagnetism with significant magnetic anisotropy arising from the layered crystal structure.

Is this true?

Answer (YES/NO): NO